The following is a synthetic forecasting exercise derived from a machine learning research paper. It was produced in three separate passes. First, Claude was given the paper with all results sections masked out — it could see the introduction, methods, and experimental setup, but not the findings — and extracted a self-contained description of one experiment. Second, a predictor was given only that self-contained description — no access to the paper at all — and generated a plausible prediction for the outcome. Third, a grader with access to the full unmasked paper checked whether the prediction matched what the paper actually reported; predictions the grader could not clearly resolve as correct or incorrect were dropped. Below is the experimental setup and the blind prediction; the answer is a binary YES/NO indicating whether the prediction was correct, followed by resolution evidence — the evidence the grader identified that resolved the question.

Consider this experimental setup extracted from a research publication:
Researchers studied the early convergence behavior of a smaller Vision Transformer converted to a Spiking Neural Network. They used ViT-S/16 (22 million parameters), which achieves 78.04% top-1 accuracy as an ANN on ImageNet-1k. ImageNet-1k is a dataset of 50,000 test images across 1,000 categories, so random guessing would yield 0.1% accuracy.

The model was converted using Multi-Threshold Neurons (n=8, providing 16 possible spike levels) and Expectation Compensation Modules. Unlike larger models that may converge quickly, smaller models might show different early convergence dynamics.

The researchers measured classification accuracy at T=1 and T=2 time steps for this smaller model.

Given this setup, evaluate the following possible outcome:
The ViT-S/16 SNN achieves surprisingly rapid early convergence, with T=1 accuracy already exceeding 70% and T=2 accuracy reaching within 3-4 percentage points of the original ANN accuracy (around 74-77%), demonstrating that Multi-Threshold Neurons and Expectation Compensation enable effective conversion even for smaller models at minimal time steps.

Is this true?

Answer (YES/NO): NO